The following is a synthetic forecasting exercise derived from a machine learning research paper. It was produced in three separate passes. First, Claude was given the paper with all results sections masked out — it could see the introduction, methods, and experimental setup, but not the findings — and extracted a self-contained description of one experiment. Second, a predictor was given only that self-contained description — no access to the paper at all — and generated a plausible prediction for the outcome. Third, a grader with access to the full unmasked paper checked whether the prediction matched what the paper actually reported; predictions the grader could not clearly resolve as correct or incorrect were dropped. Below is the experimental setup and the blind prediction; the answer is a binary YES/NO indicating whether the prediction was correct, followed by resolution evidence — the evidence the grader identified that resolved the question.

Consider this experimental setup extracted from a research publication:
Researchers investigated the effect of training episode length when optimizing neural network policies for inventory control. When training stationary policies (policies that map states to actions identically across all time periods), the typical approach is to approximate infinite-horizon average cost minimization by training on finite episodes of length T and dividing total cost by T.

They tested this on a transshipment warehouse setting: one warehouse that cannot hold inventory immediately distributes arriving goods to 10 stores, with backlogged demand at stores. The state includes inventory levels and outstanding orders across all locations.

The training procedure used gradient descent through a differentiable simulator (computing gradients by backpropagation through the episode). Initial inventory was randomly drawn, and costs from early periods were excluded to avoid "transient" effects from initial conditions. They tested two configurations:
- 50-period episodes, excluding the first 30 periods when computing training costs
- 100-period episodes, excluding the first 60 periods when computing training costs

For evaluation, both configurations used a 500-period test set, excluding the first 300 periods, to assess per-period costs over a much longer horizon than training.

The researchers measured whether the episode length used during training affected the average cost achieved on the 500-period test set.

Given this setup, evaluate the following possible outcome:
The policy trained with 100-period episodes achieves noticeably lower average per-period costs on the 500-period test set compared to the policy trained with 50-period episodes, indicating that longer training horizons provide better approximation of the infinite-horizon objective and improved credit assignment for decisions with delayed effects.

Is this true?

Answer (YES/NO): YES